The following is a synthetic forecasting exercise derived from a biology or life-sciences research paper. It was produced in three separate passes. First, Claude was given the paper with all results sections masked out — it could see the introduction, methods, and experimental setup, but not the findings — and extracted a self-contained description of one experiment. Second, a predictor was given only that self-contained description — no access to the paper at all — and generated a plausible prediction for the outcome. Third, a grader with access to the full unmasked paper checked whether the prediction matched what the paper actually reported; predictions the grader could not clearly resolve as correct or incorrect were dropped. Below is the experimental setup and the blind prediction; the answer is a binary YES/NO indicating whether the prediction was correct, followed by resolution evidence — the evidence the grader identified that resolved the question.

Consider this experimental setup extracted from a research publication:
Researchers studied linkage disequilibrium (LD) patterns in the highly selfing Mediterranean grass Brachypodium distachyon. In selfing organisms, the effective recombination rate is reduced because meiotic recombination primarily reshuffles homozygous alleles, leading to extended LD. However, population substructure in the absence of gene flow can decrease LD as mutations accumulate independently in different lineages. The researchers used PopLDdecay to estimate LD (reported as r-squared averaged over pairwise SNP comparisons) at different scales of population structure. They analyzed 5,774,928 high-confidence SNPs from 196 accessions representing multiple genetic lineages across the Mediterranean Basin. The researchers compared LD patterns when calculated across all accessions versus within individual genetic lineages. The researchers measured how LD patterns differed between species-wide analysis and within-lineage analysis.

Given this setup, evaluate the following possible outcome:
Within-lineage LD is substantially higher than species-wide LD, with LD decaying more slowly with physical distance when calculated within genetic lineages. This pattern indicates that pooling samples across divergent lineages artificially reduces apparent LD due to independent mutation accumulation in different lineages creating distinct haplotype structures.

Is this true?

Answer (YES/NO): YES